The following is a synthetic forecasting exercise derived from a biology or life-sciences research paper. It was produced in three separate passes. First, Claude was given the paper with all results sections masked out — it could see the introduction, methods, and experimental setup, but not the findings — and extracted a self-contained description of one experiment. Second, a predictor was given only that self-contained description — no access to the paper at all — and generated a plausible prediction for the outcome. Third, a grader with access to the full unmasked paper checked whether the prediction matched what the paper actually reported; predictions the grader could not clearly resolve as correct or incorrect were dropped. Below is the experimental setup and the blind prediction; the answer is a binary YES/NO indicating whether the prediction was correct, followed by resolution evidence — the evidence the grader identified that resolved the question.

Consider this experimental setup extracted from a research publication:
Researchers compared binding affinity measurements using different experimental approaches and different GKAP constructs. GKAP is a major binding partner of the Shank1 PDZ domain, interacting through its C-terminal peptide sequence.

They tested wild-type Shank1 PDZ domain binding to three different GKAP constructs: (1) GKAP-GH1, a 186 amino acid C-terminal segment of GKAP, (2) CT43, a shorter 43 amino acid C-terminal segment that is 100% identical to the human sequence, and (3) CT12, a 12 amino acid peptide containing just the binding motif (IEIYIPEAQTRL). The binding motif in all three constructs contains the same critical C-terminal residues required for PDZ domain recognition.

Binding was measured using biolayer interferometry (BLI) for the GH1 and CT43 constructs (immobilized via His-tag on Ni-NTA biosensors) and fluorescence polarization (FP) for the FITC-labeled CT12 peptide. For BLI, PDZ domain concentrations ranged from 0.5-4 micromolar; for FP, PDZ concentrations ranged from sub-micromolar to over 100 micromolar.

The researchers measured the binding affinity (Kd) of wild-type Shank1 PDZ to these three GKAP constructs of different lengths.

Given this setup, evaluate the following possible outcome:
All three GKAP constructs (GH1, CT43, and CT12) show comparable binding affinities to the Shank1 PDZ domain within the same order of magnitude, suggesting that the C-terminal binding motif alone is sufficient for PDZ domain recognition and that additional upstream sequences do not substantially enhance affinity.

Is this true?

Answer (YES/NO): YES